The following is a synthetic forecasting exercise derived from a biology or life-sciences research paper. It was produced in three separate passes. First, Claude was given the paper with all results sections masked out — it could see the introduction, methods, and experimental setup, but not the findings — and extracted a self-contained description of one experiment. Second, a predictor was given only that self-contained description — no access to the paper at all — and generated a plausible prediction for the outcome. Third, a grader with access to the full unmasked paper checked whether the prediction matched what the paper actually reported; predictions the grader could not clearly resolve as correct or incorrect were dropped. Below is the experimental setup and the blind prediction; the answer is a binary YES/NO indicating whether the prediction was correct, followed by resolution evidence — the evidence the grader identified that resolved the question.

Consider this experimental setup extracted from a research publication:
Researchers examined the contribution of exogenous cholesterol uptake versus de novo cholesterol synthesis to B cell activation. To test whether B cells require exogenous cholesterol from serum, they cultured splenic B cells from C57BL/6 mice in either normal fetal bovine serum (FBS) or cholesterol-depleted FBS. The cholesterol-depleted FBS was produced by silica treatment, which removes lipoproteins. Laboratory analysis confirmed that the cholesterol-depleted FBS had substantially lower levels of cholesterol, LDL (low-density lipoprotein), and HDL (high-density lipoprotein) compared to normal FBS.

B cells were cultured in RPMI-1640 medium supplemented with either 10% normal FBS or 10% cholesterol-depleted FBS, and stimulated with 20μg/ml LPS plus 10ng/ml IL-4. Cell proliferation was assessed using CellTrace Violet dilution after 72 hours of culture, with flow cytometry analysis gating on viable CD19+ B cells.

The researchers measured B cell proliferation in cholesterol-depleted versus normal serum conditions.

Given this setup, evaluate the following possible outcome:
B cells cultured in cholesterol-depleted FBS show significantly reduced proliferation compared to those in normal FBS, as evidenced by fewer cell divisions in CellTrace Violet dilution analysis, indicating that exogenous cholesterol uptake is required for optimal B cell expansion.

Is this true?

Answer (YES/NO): NO